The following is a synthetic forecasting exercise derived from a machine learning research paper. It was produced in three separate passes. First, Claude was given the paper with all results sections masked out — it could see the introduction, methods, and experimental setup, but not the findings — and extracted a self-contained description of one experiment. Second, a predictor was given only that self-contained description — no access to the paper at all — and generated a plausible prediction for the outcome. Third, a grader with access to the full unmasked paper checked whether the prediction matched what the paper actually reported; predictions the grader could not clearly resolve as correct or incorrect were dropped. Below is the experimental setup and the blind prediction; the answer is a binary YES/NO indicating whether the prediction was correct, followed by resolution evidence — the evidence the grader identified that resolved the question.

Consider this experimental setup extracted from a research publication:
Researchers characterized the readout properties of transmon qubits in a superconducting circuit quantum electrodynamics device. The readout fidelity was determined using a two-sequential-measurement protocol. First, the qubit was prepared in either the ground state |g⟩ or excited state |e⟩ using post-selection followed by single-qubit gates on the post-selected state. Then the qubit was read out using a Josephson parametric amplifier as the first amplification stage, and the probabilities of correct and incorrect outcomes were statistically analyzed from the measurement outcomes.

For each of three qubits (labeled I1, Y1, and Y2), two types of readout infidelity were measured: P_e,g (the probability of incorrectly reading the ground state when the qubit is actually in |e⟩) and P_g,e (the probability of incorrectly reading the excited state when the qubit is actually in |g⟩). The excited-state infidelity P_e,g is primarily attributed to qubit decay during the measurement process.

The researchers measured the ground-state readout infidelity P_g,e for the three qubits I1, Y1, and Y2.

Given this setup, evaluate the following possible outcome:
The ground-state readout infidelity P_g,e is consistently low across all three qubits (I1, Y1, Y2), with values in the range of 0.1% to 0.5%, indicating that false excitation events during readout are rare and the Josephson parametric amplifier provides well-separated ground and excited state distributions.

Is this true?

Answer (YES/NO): YES